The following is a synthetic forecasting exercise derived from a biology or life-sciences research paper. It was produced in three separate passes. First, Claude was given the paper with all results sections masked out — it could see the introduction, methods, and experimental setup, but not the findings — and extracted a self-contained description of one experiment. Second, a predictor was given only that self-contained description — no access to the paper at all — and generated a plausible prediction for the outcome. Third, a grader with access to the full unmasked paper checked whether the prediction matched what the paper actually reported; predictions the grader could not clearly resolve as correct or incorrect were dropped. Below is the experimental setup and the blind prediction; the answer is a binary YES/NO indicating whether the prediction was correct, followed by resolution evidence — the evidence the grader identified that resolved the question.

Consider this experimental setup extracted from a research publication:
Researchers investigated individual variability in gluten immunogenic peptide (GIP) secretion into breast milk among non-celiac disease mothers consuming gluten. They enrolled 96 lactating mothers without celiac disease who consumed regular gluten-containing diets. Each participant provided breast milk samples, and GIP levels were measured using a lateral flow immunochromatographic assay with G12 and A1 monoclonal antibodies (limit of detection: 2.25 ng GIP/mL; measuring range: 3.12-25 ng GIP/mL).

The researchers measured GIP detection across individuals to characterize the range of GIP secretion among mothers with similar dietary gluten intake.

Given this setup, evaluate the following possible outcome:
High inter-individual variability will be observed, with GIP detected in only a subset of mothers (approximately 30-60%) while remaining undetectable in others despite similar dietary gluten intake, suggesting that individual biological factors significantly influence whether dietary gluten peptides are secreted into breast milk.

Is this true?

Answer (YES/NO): NO